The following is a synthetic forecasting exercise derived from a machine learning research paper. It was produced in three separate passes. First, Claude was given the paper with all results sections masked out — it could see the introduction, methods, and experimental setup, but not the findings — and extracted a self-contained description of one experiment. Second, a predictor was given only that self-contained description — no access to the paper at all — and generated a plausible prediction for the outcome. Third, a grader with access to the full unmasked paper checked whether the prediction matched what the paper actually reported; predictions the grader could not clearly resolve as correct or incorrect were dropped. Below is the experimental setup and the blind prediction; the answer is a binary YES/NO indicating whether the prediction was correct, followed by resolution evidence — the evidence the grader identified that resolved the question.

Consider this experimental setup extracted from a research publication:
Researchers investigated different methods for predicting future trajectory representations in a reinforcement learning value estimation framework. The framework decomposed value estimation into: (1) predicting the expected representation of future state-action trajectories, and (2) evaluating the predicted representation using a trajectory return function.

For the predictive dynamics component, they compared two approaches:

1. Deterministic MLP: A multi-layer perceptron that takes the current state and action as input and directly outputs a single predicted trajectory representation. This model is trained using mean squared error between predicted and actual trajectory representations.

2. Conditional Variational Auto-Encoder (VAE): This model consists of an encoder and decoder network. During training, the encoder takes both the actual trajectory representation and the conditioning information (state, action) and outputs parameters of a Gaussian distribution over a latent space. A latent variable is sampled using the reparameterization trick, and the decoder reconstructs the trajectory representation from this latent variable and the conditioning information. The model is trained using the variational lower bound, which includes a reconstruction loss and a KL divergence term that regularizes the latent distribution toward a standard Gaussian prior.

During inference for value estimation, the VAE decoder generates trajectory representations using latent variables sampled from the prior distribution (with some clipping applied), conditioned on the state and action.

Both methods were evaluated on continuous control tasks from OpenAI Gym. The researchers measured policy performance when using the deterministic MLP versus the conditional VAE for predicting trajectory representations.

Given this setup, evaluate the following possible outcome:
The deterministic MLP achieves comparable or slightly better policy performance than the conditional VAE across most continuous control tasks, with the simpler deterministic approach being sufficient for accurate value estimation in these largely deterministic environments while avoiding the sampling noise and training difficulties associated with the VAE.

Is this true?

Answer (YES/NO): NO